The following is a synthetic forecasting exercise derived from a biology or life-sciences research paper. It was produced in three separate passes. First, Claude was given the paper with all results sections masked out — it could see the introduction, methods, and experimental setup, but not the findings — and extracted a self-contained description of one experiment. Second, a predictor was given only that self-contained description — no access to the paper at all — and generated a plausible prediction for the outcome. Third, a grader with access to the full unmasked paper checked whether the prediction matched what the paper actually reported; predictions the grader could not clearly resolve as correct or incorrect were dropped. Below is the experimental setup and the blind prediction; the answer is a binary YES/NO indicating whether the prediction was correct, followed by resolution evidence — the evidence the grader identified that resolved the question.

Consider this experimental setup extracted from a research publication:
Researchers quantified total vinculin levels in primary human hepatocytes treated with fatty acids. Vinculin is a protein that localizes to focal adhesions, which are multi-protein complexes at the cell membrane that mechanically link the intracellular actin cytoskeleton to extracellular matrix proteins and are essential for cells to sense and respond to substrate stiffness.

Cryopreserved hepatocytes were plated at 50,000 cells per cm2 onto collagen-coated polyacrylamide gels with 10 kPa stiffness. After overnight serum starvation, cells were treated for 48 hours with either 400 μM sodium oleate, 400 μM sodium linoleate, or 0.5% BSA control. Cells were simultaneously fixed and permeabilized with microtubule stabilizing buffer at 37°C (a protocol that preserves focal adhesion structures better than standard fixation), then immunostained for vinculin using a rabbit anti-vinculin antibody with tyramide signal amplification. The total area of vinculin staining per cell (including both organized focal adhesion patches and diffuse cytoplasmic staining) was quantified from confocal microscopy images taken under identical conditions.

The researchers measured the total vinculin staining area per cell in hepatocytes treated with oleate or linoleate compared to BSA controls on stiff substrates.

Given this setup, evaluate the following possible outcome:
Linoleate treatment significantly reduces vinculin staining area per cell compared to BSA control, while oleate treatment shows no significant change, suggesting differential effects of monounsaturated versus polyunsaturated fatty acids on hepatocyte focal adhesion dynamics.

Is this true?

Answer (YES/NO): NO